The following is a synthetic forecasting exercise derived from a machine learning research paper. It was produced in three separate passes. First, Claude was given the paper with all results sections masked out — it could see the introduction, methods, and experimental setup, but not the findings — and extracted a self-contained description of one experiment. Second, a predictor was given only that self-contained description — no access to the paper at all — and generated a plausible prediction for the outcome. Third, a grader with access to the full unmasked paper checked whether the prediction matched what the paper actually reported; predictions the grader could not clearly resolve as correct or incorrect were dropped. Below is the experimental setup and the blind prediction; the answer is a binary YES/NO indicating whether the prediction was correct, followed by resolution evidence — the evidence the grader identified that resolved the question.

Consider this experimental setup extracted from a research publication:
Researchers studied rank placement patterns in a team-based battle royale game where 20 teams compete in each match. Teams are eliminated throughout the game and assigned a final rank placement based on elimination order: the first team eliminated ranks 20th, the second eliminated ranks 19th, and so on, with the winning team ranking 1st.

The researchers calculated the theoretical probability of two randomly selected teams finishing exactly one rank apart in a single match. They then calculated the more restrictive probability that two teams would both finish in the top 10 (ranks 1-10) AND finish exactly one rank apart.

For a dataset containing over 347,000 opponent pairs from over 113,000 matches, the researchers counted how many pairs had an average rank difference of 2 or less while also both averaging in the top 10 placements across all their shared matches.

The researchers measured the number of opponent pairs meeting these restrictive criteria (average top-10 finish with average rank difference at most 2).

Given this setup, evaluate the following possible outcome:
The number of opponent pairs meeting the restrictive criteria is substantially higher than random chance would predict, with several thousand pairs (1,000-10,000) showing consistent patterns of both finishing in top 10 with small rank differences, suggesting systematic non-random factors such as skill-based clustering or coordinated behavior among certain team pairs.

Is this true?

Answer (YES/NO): YES